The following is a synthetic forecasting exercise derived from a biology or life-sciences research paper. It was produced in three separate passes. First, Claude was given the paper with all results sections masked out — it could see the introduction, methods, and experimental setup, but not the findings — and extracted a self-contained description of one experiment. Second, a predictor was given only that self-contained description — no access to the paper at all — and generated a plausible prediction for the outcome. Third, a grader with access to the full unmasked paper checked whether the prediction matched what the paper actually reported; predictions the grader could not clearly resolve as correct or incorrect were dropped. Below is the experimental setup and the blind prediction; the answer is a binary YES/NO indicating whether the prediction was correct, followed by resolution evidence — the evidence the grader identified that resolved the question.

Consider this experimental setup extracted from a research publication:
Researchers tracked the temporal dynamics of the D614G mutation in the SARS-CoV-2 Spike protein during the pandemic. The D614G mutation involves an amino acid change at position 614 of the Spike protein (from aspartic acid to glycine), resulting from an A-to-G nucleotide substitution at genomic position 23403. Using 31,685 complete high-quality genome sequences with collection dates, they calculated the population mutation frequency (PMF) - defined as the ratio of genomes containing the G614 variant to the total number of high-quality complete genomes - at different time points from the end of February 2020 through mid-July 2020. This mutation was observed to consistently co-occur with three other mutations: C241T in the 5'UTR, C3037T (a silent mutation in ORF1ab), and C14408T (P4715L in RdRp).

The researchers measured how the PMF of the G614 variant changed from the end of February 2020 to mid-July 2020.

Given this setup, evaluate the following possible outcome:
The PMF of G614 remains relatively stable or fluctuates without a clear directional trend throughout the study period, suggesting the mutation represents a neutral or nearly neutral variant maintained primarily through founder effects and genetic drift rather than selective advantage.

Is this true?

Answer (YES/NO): NO